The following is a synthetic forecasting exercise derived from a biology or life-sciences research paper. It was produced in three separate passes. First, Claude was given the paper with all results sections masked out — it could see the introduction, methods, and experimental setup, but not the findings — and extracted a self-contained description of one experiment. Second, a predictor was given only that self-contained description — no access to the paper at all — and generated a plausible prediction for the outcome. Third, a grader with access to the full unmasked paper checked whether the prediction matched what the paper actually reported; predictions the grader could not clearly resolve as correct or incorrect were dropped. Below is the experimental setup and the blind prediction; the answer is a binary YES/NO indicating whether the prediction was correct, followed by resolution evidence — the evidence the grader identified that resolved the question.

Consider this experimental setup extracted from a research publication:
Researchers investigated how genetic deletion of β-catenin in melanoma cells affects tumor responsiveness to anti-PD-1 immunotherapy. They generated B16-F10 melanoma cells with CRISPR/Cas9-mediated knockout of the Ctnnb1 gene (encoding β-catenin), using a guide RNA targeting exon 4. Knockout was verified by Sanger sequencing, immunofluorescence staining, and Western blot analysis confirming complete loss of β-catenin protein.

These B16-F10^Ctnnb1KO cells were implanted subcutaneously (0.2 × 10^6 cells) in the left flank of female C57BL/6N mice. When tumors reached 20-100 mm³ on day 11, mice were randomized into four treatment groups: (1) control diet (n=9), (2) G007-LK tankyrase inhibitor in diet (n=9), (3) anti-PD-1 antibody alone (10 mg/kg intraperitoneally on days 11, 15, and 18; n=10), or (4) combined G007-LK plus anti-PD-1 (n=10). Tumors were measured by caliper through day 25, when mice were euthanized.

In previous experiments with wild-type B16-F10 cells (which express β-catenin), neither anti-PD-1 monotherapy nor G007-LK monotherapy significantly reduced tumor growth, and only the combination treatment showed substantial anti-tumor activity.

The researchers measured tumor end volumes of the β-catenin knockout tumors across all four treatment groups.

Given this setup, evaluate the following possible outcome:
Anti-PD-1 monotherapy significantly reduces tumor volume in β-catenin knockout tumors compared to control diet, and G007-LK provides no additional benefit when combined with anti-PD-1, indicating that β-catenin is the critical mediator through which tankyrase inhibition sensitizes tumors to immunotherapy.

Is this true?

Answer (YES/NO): NO